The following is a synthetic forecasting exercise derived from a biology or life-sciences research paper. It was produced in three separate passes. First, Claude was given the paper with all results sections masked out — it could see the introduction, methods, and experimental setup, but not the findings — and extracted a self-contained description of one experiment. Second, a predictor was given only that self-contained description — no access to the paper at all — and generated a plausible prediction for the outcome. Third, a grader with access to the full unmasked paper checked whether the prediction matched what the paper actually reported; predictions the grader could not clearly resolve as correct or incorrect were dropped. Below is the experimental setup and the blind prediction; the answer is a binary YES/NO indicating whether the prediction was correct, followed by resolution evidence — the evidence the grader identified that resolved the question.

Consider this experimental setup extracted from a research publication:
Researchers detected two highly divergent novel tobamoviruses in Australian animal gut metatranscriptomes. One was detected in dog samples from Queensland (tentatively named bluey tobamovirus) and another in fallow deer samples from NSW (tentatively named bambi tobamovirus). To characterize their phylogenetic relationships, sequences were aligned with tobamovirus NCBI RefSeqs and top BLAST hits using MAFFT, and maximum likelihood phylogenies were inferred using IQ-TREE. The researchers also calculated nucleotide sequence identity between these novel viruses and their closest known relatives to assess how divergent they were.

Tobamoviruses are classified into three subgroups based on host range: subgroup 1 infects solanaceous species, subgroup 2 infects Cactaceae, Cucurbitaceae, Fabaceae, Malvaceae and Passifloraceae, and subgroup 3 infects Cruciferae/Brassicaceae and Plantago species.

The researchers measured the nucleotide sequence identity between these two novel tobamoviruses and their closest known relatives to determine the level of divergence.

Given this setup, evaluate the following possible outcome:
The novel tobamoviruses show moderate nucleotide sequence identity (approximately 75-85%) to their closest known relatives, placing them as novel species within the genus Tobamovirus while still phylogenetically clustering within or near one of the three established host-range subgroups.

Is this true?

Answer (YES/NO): NO